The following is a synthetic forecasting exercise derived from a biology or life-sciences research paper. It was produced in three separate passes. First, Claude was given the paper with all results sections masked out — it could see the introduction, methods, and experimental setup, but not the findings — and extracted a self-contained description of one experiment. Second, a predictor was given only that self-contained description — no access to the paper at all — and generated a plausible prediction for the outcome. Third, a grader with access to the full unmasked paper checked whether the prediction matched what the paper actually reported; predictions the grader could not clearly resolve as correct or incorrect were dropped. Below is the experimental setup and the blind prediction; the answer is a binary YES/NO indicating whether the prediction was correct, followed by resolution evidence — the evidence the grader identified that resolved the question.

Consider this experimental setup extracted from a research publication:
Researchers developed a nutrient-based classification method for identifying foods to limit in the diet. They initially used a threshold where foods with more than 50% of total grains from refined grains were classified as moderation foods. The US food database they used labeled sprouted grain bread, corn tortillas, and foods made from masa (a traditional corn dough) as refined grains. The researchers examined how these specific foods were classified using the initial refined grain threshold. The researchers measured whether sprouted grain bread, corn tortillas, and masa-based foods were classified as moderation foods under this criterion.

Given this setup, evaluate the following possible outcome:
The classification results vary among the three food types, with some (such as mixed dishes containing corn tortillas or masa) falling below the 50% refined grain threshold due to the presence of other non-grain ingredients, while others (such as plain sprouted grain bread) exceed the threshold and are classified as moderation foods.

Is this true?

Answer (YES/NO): NO